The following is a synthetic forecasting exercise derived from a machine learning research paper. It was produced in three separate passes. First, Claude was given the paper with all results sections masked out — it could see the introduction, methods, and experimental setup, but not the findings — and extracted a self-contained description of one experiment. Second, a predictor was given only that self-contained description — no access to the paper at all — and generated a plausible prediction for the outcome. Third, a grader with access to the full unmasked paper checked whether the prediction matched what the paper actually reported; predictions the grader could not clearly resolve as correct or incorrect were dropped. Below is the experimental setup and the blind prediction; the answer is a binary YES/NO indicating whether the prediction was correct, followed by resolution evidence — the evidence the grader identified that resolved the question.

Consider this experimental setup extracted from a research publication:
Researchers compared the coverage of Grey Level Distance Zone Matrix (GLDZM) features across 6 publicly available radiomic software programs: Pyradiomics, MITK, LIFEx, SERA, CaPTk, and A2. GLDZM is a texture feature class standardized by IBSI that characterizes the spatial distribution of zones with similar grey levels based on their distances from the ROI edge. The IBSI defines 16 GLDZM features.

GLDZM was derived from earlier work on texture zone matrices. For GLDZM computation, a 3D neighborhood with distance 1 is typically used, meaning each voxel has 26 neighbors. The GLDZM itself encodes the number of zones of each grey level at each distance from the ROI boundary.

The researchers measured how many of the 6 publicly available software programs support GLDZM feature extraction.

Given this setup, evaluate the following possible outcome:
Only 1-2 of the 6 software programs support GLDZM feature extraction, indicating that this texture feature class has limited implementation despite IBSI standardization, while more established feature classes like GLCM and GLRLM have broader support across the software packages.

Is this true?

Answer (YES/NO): YES